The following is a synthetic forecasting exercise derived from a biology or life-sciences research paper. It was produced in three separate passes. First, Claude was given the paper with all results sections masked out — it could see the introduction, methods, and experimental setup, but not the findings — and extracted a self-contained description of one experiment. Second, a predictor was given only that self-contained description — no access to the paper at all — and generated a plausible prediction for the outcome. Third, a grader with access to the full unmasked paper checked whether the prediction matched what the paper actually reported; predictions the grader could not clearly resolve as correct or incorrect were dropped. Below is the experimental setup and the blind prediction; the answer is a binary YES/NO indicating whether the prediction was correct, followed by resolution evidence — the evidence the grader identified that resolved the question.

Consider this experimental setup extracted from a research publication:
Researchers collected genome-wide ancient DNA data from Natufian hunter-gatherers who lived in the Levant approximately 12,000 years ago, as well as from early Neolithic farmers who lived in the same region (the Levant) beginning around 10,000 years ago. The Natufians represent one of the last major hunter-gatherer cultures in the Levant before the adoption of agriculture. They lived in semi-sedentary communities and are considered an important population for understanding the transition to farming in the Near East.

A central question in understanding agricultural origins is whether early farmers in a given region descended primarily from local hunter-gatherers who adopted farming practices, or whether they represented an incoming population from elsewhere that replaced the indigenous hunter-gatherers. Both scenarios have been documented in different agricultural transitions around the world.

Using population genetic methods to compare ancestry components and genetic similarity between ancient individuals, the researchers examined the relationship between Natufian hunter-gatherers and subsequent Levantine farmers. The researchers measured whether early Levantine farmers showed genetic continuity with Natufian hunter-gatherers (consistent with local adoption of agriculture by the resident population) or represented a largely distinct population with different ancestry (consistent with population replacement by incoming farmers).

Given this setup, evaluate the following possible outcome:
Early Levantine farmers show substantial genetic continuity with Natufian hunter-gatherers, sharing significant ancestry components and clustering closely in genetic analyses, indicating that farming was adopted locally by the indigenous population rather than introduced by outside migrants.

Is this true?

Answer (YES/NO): YES